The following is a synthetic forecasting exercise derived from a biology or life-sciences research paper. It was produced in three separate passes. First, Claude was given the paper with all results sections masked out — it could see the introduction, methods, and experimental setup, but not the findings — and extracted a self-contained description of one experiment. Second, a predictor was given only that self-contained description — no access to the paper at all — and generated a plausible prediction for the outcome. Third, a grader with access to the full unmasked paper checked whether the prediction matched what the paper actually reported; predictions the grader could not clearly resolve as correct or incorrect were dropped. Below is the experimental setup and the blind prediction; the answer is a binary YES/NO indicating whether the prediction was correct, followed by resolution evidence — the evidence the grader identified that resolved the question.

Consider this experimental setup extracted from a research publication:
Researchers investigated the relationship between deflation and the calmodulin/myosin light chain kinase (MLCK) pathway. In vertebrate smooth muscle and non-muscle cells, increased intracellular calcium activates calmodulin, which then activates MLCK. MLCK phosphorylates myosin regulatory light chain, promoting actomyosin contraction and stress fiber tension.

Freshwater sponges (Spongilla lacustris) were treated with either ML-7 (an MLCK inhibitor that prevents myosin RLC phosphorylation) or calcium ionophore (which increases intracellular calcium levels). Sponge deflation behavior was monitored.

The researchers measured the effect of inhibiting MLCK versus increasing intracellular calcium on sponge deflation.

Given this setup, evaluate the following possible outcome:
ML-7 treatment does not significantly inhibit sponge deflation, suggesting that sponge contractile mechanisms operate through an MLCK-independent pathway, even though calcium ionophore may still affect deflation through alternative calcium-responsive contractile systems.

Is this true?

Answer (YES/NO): NO